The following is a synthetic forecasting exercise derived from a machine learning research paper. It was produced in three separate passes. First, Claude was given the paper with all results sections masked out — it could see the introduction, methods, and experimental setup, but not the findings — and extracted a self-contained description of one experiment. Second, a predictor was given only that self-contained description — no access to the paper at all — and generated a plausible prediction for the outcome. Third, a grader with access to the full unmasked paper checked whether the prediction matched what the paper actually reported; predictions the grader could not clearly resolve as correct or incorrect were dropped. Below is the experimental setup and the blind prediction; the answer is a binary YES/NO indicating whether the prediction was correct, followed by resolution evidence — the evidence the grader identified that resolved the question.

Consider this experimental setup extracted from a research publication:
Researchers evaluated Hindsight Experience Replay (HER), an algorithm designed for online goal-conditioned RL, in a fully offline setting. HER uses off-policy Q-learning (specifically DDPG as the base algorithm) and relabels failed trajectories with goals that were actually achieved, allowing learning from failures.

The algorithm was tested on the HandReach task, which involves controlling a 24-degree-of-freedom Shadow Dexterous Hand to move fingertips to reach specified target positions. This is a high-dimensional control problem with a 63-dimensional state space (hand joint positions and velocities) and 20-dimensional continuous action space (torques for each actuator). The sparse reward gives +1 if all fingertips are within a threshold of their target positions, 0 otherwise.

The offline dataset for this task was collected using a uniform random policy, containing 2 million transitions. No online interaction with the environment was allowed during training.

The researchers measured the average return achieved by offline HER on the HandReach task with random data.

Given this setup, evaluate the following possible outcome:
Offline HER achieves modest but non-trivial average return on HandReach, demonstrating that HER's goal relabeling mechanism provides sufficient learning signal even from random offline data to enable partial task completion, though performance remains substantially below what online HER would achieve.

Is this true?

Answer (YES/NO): NO